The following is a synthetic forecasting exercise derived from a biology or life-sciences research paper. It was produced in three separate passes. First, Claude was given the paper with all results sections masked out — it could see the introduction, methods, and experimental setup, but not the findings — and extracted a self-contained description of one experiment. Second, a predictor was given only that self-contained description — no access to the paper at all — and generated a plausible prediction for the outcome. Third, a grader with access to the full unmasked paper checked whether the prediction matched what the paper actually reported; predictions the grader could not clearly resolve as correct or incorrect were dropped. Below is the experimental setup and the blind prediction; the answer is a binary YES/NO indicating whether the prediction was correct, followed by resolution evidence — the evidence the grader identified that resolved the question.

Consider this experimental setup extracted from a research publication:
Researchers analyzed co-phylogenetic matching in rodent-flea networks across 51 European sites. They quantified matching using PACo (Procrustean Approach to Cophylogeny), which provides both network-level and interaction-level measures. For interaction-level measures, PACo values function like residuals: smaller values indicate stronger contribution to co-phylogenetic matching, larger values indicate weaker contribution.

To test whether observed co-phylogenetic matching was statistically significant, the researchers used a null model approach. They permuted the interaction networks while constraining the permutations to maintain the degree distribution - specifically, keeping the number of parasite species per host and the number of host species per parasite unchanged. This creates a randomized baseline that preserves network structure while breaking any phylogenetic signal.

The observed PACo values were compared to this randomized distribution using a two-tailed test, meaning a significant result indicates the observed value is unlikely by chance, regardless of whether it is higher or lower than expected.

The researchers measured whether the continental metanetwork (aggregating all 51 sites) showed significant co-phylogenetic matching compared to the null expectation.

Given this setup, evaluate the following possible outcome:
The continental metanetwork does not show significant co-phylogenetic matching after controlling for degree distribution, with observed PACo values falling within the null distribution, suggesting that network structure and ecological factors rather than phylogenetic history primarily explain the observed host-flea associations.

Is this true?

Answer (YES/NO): NO